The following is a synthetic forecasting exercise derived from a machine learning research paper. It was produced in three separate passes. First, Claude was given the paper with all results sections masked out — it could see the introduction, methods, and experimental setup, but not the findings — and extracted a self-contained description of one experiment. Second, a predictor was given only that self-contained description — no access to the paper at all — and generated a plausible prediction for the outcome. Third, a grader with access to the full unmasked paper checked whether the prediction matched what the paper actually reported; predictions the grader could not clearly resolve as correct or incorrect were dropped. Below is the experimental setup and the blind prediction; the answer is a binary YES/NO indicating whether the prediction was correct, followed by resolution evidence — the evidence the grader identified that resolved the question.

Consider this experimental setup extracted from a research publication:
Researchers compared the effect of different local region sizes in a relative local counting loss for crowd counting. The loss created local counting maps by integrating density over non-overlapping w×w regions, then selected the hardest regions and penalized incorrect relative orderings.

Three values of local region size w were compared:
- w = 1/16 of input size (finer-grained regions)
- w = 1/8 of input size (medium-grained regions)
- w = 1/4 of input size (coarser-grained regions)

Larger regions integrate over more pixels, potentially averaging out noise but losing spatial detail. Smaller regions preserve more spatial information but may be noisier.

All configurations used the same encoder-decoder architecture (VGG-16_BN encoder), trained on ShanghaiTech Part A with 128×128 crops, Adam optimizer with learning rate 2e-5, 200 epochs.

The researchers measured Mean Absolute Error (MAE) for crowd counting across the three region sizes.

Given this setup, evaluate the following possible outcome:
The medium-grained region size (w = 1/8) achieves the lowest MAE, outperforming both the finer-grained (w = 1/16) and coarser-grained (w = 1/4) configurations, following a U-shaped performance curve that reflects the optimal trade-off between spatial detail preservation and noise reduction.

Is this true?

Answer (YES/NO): YES